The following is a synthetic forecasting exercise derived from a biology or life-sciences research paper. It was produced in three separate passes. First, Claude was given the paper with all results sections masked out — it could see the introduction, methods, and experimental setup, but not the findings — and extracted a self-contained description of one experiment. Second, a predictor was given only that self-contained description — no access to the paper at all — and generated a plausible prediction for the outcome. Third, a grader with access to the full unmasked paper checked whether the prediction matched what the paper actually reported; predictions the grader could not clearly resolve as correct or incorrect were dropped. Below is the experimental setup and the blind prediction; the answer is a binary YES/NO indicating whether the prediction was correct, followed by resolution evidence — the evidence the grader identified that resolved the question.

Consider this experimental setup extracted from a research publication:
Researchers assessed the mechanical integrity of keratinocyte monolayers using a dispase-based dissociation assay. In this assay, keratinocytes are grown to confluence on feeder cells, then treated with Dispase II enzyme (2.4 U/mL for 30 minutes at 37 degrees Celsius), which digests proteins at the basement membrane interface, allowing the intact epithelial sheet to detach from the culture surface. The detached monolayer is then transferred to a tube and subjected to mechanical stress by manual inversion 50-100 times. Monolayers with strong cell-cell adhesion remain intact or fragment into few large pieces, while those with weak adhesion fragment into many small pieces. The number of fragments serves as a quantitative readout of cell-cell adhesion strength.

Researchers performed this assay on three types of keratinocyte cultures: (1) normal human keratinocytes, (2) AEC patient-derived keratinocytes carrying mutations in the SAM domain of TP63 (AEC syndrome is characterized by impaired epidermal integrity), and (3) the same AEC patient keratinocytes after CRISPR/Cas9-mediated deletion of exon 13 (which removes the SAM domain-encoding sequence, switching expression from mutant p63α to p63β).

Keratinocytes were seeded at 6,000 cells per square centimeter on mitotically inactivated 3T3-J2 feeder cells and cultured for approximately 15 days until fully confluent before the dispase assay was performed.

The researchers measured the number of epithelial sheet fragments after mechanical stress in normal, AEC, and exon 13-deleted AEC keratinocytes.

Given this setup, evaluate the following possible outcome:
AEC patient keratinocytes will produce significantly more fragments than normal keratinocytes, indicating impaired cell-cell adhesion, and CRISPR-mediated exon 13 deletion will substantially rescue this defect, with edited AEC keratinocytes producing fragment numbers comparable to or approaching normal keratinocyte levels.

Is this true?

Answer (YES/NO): YES